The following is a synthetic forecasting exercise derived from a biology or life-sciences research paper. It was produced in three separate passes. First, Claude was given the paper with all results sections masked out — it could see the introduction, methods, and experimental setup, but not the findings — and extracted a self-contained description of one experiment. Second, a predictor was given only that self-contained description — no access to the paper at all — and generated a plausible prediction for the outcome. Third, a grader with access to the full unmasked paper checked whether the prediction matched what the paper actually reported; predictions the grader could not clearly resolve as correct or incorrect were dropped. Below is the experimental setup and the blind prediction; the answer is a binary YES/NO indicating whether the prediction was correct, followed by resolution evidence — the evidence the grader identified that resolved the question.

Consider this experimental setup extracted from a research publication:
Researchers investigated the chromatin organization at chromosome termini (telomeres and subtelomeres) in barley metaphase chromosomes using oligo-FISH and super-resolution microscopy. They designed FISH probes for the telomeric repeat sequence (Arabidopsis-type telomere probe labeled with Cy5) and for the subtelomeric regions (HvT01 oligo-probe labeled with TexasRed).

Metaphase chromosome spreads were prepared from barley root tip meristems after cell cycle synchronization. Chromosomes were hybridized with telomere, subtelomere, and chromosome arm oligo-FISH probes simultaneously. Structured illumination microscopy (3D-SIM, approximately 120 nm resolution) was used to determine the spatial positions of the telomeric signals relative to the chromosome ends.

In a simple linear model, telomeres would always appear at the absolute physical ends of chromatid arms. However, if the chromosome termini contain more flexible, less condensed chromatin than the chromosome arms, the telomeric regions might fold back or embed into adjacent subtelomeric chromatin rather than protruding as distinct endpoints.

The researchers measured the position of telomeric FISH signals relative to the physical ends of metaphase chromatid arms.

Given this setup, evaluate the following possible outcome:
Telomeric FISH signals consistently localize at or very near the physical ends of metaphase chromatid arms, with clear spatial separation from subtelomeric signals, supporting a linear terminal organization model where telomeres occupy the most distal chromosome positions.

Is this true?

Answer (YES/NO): NO